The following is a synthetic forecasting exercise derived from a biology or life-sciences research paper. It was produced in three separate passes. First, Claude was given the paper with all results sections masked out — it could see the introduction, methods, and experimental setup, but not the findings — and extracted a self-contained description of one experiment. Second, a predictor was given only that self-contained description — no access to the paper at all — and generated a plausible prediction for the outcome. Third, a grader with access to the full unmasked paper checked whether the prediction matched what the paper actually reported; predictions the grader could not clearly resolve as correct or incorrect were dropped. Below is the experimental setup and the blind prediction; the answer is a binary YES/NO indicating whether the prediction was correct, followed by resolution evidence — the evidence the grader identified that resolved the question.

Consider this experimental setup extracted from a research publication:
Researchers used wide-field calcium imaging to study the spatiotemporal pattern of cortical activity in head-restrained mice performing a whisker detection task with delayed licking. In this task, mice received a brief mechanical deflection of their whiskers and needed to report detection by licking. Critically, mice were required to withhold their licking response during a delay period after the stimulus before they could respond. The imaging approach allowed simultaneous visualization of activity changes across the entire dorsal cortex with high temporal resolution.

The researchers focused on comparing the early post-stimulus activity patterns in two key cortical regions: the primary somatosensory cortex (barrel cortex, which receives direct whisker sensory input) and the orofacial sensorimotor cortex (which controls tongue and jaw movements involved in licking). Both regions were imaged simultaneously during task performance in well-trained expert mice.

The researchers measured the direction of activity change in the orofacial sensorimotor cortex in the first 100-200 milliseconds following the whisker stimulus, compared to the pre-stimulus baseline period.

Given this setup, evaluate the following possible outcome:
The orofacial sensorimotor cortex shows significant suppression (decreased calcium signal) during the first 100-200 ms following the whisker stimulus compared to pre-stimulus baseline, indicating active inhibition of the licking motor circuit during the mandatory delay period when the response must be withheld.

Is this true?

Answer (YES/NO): YES